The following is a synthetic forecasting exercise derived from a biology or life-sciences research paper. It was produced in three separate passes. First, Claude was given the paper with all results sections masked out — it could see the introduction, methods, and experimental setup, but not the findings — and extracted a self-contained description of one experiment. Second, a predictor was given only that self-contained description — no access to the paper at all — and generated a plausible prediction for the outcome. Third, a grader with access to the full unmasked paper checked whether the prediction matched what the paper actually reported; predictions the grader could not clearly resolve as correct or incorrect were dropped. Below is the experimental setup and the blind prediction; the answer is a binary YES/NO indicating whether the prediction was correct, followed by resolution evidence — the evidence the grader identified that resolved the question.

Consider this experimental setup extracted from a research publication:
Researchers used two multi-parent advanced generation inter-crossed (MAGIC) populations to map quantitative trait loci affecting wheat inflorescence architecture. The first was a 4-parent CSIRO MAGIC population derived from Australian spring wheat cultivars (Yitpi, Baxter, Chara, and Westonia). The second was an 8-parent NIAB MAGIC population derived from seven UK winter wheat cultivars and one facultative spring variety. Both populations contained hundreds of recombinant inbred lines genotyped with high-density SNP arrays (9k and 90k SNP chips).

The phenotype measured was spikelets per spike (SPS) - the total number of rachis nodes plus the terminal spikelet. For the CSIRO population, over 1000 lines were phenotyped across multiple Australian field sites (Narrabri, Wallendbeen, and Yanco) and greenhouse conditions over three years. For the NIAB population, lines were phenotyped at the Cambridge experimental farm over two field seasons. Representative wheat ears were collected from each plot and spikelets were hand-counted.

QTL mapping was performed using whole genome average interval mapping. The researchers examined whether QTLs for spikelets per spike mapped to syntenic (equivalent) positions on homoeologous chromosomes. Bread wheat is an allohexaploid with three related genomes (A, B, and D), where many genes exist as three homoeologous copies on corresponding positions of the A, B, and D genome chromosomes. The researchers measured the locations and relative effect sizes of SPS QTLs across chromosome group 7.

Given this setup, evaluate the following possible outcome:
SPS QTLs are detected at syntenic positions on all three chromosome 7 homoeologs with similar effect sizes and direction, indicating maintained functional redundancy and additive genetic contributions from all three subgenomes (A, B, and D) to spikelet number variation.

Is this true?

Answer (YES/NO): NO